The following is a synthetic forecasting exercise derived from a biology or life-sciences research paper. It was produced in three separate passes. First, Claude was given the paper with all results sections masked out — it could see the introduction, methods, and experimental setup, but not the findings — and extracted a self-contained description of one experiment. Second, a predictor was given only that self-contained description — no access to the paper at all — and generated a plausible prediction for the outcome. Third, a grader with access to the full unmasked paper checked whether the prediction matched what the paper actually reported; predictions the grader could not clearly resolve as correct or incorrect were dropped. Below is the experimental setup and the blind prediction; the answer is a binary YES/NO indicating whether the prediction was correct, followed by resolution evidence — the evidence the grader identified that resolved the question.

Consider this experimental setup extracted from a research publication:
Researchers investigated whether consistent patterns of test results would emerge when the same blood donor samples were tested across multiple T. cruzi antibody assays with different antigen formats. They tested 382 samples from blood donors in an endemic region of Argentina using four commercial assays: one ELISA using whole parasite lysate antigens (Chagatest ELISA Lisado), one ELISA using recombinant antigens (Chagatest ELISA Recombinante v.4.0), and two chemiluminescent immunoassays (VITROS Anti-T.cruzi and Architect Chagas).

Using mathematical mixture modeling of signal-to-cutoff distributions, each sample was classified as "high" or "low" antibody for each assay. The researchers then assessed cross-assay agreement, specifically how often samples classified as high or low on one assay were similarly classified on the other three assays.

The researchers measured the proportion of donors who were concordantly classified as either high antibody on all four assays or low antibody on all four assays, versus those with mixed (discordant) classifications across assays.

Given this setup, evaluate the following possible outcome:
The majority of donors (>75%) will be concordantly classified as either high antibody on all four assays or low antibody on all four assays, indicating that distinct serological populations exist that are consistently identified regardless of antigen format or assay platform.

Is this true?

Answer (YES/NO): YES